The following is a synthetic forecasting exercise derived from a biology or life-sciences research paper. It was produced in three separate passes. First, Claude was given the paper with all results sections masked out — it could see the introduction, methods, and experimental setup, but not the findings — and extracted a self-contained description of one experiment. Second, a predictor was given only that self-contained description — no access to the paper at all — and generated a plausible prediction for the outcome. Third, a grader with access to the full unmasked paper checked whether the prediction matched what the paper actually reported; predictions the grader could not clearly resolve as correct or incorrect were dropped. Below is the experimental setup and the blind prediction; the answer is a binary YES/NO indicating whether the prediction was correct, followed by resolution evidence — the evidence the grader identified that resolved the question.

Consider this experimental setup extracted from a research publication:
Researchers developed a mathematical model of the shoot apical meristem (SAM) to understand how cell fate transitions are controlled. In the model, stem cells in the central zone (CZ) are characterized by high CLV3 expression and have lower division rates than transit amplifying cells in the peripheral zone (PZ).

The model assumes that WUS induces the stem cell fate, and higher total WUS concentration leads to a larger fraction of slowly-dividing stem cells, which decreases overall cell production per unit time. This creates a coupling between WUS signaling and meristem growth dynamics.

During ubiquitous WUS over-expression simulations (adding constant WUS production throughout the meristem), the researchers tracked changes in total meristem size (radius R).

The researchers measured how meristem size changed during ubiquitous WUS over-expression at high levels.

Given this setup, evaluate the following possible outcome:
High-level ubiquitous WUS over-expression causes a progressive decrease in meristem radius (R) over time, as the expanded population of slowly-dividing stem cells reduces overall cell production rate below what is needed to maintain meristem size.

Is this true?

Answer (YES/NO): NO